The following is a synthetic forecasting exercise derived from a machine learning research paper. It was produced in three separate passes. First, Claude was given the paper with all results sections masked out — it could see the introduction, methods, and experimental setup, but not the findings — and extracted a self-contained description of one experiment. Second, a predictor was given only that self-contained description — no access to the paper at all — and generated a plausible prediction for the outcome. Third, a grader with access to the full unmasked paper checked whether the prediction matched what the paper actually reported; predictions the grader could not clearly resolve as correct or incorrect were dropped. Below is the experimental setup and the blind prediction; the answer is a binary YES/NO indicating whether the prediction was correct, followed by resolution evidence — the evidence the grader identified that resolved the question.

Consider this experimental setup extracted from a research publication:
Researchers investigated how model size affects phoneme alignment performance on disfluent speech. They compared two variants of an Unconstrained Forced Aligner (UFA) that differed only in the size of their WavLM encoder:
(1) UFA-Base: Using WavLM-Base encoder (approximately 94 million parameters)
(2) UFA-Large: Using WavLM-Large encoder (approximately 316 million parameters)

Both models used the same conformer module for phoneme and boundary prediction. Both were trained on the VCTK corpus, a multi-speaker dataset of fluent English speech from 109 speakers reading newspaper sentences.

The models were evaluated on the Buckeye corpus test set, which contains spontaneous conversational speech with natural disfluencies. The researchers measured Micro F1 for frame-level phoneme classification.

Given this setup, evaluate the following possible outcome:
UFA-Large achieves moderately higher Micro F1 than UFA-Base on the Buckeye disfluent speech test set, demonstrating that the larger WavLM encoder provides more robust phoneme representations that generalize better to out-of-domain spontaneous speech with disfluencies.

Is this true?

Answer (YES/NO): YES